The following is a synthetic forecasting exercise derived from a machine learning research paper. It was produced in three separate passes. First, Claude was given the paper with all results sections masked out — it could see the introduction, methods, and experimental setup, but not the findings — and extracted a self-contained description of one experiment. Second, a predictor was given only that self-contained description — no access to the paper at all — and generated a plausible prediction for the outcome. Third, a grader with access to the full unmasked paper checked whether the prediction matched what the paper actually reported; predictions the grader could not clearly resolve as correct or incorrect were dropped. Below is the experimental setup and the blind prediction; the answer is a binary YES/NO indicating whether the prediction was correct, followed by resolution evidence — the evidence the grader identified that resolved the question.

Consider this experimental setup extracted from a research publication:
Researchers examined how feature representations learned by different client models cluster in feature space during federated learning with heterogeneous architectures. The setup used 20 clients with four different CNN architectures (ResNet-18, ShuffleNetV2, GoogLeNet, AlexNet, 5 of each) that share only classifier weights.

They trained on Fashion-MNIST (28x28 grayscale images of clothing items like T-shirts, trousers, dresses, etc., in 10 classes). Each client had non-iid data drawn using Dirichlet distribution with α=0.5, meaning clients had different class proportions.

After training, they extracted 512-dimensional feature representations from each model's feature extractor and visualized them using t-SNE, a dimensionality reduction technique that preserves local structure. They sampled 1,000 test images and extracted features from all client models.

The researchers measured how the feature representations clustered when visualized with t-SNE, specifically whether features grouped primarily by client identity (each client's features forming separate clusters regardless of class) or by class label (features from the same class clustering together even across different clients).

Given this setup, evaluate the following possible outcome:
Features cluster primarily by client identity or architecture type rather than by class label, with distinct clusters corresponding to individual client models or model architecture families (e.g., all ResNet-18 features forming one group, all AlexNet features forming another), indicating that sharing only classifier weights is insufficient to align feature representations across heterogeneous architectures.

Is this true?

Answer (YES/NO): NO